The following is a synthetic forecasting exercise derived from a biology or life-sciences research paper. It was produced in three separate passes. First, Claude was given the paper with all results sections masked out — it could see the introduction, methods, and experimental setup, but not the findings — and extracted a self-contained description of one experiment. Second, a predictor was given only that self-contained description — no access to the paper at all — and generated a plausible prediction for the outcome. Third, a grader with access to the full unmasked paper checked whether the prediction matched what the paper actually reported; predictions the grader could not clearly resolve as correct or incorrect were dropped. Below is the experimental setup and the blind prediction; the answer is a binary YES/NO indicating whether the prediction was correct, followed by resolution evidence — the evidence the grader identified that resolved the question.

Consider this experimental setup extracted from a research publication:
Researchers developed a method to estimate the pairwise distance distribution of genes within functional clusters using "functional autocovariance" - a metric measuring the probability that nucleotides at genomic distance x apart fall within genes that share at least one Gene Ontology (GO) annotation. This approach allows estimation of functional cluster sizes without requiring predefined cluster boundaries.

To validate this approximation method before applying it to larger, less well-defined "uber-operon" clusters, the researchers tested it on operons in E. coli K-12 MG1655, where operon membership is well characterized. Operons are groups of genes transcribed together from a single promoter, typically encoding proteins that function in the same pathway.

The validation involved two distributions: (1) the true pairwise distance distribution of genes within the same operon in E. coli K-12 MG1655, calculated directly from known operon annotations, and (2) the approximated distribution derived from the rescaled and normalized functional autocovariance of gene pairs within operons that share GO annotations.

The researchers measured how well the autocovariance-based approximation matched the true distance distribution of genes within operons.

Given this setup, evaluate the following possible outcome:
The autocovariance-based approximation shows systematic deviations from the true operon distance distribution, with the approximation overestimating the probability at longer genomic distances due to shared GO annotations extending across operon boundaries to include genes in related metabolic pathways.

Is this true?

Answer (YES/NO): NO